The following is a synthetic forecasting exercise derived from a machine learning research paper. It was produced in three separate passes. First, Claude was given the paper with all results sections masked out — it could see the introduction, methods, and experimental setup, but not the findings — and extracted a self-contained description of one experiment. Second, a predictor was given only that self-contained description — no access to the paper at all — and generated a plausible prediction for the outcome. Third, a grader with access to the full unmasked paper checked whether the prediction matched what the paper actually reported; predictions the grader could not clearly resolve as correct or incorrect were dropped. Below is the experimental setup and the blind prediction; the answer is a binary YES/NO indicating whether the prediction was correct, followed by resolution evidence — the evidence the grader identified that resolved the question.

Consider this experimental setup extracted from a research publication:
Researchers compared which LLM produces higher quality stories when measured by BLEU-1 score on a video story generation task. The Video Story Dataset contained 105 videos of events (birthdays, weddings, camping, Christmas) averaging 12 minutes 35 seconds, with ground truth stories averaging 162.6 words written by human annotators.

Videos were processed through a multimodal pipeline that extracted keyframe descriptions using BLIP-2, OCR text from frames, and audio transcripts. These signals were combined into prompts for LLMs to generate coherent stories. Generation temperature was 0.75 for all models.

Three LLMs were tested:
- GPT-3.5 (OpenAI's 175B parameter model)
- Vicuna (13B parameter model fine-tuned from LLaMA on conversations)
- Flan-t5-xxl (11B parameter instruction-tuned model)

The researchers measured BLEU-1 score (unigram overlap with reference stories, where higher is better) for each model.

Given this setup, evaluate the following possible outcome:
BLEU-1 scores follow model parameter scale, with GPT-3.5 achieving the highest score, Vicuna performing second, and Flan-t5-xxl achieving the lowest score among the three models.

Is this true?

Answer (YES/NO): NO